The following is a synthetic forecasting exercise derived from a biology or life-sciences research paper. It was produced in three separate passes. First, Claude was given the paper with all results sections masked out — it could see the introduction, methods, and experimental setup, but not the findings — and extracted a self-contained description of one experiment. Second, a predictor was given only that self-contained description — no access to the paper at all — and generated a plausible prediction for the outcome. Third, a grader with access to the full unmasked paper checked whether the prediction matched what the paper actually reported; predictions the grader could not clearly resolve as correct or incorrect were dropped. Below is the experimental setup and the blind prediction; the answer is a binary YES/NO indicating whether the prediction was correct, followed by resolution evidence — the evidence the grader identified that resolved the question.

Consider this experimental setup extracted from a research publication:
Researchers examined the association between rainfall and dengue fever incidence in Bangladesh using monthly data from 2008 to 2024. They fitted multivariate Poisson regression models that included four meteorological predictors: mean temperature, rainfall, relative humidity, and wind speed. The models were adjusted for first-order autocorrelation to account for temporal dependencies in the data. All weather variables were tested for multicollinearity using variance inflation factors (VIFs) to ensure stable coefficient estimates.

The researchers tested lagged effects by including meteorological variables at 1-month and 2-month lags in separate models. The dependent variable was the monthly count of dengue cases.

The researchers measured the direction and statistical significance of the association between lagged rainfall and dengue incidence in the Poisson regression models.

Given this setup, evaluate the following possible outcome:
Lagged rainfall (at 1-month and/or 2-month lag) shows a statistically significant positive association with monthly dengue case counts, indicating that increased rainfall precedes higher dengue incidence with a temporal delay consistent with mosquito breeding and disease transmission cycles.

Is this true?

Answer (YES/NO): NO